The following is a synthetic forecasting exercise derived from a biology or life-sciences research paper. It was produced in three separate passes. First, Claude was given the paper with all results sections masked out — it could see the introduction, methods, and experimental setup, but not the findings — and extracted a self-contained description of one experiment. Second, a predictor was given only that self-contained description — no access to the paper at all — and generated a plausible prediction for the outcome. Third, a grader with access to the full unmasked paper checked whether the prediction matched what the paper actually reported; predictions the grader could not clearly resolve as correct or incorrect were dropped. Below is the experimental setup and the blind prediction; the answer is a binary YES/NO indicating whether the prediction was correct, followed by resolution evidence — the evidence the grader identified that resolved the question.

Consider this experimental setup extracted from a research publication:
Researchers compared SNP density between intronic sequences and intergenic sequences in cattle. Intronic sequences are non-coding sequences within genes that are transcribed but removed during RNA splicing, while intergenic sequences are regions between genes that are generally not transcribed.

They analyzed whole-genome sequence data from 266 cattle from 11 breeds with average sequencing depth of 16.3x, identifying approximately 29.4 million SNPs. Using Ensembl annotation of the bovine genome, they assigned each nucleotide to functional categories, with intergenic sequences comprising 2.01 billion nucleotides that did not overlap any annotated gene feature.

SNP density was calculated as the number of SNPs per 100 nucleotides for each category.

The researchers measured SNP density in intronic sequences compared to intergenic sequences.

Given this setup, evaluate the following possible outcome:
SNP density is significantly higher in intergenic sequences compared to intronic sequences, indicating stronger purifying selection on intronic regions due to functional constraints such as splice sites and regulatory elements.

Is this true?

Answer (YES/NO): YES